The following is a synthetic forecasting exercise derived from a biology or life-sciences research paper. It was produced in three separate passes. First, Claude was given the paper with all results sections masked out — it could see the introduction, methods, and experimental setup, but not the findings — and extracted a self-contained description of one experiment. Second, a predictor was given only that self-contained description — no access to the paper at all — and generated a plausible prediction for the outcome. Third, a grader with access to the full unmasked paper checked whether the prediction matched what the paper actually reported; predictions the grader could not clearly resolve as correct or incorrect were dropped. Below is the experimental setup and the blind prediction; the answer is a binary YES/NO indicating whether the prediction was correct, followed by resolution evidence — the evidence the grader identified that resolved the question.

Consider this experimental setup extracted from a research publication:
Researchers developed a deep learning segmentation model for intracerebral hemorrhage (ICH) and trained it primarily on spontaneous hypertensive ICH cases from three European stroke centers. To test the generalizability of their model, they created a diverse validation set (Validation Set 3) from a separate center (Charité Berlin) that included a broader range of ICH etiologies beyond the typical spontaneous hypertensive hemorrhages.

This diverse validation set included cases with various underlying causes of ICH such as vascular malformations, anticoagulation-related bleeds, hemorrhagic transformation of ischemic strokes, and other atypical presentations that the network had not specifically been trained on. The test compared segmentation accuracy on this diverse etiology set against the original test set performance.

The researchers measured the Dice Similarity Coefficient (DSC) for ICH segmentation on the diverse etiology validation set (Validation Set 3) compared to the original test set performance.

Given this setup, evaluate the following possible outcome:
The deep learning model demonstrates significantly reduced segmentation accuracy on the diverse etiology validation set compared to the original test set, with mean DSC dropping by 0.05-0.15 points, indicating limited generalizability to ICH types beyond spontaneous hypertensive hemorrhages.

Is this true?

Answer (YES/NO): NO